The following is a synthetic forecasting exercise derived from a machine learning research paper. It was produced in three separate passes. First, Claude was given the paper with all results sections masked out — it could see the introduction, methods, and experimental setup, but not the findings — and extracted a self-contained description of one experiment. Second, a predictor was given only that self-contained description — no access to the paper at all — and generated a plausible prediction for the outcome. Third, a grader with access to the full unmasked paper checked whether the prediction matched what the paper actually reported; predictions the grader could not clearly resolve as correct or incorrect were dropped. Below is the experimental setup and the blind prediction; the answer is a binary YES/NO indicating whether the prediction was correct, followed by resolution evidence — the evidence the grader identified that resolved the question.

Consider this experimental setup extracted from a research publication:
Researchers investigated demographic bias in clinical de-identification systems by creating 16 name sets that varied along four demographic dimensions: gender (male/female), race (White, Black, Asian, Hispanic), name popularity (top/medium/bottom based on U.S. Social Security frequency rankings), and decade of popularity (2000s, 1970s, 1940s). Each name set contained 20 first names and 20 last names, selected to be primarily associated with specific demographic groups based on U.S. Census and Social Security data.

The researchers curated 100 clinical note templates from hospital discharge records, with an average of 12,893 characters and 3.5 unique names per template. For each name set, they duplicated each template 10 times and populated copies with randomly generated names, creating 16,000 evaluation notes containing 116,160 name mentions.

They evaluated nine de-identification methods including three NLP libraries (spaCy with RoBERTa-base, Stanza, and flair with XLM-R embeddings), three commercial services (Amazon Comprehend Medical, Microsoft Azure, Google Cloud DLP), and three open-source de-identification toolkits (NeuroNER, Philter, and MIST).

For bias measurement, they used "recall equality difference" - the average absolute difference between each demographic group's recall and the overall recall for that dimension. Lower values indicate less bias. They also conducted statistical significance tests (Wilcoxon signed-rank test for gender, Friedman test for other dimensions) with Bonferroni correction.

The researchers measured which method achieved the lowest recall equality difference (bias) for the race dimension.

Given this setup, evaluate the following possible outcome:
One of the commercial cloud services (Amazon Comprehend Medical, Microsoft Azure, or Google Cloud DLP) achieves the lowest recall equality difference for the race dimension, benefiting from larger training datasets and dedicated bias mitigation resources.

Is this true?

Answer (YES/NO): NO